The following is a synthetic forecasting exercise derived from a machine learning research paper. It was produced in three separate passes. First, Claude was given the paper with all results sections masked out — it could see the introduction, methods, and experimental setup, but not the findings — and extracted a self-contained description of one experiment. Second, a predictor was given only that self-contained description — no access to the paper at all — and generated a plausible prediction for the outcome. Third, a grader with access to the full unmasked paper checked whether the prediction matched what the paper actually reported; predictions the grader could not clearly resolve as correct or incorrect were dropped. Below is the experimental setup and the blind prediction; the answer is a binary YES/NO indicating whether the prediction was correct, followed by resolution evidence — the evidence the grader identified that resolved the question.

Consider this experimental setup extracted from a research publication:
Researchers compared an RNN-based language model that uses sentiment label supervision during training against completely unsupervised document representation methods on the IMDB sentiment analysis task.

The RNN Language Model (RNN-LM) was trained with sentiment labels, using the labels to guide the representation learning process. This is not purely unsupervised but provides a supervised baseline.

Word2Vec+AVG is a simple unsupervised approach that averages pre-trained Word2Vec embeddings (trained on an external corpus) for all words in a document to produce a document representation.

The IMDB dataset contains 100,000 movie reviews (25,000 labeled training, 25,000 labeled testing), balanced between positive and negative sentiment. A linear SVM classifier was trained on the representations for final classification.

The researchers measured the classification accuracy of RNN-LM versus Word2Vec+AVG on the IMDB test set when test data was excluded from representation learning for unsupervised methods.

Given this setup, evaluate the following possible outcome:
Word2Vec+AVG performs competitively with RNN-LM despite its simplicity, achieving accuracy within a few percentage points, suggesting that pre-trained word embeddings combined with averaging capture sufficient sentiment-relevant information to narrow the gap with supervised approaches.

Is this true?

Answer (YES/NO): NO